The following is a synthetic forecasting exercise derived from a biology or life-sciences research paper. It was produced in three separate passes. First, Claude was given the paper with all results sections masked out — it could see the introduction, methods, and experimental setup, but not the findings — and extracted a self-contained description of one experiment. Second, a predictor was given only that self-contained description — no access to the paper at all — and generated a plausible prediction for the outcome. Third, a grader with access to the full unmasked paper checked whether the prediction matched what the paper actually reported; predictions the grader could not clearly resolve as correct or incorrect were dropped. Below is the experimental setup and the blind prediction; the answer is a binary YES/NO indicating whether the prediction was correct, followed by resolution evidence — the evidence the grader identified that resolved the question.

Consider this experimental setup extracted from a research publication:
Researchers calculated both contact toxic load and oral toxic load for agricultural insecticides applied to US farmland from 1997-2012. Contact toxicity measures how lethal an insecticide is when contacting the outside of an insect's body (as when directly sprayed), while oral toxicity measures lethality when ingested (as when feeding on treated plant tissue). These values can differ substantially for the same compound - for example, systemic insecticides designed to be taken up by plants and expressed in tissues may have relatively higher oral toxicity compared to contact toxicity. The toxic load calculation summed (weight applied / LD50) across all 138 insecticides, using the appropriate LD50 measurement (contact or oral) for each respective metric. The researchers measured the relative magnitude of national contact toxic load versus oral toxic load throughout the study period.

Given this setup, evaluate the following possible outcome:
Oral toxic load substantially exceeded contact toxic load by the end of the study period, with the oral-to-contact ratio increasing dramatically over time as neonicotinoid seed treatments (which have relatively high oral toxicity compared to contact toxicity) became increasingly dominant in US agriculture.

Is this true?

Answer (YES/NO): YES